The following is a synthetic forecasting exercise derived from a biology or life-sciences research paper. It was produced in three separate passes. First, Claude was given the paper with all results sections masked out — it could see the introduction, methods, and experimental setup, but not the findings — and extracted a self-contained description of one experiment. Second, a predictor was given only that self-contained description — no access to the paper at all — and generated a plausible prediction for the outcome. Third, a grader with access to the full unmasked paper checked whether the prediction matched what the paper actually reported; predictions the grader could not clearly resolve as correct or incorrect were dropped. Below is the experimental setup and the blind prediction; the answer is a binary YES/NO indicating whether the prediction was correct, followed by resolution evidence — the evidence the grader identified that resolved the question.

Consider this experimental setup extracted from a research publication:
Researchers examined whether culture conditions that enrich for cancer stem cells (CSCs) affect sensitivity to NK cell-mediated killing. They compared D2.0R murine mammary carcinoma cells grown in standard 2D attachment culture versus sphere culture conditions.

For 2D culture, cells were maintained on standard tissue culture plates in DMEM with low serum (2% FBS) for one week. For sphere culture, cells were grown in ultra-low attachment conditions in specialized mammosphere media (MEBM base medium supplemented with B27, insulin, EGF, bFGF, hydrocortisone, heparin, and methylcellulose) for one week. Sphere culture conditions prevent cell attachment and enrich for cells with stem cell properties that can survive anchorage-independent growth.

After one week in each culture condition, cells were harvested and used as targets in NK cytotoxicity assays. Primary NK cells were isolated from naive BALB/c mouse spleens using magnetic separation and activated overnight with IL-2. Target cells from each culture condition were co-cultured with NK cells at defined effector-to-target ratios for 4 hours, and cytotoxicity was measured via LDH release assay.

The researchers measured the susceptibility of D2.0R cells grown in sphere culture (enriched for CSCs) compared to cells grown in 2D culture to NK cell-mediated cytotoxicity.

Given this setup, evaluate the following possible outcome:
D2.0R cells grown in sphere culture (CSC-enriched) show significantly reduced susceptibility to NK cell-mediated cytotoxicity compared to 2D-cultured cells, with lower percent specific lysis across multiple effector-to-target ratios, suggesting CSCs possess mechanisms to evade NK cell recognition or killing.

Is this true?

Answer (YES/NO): NO